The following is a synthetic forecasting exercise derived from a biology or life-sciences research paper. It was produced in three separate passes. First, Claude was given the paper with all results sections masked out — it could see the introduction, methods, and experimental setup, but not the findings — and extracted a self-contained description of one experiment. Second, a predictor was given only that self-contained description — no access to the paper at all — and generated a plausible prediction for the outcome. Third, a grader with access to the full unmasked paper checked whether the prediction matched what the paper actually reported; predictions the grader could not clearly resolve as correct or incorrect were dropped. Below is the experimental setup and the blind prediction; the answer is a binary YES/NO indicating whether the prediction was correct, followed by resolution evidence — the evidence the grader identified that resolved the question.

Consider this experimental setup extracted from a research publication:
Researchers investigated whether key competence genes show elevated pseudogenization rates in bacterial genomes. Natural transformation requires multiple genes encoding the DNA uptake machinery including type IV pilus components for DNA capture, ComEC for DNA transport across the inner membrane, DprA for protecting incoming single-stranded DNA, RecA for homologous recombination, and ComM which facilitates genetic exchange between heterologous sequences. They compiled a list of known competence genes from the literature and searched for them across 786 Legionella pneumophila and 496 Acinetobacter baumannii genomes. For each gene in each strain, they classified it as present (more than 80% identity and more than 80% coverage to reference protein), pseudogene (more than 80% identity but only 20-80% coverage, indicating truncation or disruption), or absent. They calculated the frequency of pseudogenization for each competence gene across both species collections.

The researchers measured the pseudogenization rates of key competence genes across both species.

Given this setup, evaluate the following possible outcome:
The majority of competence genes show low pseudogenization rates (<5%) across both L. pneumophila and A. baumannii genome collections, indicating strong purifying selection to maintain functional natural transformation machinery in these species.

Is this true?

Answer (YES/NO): YES